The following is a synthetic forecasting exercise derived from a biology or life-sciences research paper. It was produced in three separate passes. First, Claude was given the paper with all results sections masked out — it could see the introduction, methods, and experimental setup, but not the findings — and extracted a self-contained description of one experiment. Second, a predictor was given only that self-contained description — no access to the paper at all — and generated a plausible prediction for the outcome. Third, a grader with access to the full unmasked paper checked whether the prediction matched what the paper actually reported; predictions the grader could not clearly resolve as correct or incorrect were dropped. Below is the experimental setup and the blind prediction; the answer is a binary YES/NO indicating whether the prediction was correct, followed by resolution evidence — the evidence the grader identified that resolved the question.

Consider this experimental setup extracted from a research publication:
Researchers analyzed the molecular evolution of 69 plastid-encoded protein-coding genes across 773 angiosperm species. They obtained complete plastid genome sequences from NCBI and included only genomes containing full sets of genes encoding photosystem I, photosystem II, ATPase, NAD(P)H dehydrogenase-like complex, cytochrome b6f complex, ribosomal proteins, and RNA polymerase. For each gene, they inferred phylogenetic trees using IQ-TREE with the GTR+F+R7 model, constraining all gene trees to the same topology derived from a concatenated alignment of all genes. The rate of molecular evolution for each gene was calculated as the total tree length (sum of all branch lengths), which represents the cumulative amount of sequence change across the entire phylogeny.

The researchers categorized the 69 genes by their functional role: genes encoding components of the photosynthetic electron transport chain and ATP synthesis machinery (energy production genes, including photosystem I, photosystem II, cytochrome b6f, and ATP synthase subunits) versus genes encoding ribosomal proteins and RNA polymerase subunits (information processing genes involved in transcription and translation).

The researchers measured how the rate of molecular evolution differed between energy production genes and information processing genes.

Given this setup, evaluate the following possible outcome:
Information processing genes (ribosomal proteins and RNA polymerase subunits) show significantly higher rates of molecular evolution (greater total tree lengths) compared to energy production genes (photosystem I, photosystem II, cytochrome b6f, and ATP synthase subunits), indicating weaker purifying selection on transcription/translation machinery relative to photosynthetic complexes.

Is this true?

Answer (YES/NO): YES